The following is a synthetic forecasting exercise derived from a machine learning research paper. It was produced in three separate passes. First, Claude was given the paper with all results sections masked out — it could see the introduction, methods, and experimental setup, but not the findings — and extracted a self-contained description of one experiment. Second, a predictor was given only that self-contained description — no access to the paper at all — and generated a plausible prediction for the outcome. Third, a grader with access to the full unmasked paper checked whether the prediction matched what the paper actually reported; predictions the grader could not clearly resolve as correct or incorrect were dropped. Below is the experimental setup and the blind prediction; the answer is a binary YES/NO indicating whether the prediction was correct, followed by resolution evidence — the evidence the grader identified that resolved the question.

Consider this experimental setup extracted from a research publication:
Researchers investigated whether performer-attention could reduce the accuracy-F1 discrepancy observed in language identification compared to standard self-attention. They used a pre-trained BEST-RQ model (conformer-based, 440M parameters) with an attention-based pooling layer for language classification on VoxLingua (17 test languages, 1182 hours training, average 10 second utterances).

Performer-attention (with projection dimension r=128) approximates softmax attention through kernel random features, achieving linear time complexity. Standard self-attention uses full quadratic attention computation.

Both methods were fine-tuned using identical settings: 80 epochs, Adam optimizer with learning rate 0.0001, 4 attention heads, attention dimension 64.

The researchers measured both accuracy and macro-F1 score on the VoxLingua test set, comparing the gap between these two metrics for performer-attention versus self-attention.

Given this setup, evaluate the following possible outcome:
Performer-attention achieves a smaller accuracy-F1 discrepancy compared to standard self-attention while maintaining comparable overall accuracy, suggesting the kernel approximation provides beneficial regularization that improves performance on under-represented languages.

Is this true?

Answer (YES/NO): NO